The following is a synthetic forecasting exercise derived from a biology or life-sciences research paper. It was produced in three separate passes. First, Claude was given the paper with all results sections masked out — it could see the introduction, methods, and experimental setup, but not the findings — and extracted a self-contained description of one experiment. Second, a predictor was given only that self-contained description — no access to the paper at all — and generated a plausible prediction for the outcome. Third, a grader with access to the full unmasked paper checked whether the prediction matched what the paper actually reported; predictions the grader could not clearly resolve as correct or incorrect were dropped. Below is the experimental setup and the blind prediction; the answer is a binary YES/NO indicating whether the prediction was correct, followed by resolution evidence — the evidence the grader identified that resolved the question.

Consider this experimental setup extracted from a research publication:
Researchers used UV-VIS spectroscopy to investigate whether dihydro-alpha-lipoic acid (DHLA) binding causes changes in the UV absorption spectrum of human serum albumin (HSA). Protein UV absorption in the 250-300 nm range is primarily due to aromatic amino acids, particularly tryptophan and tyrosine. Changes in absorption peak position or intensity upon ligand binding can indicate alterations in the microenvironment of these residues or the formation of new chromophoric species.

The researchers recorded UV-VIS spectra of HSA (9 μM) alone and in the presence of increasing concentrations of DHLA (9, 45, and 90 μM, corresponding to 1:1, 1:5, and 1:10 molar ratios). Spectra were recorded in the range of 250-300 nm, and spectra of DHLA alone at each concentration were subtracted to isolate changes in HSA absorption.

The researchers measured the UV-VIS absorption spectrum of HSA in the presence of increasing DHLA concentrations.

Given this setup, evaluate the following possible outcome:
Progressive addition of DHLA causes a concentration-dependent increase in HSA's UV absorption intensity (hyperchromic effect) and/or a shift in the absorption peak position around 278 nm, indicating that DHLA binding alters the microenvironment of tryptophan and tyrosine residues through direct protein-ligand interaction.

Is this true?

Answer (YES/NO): NO